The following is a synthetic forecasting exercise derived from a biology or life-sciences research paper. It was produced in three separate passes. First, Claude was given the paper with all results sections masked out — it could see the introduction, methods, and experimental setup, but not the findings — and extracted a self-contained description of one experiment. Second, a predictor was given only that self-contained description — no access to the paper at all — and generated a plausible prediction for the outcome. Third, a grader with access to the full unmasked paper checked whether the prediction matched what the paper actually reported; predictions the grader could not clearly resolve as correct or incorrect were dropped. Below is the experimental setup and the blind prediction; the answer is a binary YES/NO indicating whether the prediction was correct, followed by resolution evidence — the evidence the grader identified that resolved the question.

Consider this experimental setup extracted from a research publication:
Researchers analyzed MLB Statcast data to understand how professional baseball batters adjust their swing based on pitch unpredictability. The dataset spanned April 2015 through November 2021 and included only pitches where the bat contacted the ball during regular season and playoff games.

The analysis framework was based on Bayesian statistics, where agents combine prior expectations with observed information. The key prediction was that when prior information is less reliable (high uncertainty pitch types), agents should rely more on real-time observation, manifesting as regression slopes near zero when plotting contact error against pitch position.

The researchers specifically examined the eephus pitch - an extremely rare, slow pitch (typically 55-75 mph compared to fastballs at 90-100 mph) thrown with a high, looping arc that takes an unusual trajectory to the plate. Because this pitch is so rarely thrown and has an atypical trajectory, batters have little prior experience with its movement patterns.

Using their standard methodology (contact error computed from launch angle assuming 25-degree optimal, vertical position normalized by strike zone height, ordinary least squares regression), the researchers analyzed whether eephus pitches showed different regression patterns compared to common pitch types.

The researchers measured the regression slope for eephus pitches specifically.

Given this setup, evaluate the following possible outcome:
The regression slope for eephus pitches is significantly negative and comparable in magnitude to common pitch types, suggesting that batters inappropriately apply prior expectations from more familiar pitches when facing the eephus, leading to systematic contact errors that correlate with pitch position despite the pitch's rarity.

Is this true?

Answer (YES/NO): NO